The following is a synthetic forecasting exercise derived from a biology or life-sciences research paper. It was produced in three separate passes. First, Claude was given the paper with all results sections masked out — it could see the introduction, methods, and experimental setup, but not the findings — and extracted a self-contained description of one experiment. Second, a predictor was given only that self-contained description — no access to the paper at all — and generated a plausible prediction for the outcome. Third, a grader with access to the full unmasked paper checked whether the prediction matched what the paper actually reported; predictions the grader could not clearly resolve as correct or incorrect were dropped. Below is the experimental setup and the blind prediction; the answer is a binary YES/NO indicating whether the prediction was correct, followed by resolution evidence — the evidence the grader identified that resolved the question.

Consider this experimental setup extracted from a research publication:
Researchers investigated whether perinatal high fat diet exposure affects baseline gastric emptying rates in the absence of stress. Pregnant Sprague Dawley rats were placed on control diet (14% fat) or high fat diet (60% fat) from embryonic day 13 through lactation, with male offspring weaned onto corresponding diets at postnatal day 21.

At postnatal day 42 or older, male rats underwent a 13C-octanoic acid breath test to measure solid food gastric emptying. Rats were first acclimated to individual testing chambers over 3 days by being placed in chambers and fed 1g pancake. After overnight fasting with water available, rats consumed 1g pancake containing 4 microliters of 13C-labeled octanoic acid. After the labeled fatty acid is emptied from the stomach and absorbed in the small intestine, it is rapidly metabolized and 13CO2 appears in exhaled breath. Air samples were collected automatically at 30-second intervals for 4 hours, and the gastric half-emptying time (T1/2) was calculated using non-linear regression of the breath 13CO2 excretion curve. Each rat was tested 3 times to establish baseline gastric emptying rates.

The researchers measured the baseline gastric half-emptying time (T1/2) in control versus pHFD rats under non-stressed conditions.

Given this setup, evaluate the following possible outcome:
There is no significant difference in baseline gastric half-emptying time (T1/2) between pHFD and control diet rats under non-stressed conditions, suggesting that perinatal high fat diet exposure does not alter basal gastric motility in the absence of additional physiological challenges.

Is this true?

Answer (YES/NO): NO